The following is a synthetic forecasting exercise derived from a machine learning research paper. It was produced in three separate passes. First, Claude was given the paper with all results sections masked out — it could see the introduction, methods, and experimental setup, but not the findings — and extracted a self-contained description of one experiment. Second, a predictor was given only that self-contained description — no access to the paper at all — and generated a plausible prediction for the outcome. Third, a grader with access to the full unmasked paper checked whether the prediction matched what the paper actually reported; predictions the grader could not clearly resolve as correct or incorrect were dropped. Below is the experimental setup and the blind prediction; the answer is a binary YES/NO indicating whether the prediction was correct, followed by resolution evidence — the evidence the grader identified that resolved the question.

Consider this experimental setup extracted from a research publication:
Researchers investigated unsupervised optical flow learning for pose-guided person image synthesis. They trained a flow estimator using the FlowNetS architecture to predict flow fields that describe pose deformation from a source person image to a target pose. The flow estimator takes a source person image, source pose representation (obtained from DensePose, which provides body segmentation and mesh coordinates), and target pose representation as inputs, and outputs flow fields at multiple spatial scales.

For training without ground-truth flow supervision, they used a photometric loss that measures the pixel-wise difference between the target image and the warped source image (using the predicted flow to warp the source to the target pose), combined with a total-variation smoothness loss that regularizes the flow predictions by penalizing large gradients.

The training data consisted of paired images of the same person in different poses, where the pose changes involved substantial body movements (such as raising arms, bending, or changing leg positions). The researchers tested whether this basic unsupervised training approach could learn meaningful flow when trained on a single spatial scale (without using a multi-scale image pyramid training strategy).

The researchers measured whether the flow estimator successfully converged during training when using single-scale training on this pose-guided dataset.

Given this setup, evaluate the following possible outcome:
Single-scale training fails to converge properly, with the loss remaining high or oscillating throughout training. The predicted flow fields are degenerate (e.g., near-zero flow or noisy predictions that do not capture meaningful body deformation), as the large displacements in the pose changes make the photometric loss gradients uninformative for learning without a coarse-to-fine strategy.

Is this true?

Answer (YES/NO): NO